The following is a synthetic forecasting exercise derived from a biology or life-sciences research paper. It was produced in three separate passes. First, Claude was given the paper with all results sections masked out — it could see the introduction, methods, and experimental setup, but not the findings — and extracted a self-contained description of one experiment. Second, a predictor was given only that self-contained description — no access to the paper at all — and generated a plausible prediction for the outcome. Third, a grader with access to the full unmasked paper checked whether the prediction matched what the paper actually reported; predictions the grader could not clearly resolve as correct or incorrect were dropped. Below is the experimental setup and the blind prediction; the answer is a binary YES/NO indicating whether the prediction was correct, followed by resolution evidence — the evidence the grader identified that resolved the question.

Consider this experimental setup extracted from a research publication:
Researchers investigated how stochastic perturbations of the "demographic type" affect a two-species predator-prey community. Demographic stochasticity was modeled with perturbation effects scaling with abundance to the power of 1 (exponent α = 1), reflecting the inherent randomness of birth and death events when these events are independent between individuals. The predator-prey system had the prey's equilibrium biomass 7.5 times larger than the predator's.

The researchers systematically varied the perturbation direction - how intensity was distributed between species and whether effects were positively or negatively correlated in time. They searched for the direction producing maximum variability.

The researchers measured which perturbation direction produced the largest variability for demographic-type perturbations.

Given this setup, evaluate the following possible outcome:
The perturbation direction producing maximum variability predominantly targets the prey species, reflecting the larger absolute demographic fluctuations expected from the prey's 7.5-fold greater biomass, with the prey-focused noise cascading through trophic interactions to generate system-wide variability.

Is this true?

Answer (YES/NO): NO